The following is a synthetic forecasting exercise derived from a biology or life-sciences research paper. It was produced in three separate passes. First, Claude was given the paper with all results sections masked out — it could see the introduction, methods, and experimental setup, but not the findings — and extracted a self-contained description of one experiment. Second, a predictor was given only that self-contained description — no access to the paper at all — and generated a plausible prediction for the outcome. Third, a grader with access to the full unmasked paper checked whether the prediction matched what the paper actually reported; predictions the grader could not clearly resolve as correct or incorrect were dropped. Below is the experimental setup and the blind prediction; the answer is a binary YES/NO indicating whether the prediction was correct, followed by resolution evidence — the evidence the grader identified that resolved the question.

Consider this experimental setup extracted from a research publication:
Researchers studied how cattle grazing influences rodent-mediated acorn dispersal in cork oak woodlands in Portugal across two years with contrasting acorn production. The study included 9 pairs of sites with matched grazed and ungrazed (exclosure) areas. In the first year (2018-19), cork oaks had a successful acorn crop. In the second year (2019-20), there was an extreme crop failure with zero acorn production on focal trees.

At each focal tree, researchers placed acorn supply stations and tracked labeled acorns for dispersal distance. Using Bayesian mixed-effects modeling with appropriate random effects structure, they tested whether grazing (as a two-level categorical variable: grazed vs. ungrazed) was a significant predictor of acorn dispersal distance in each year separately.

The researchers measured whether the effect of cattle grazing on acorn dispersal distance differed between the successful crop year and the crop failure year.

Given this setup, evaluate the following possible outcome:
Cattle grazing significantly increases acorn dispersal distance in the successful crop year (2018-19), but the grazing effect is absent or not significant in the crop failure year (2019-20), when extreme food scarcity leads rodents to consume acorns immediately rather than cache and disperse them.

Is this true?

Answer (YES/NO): NO